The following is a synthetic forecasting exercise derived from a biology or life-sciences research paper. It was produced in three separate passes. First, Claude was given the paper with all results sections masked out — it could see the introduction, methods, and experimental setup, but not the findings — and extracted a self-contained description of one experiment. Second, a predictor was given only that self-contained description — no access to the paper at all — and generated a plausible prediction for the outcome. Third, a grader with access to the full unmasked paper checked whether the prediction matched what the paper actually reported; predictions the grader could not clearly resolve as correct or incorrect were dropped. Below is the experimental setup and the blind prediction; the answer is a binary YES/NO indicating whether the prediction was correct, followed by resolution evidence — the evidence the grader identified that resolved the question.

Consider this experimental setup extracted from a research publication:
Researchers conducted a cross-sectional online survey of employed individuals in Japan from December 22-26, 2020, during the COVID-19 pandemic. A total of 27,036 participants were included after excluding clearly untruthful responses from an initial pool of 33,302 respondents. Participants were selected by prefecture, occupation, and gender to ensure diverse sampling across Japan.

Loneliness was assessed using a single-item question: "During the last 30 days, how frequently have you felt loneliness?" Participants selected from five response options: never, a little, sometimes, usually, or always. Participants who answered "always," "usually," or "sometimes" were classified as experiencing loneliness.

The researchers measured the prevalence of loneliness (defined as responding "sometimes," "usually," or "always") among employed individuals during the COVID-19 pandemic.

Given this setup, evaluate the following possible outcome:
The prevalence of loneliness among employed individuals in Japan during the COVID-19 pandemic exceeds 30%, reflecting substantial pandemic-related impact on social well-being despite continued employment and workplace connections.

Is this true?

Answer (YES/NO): NO